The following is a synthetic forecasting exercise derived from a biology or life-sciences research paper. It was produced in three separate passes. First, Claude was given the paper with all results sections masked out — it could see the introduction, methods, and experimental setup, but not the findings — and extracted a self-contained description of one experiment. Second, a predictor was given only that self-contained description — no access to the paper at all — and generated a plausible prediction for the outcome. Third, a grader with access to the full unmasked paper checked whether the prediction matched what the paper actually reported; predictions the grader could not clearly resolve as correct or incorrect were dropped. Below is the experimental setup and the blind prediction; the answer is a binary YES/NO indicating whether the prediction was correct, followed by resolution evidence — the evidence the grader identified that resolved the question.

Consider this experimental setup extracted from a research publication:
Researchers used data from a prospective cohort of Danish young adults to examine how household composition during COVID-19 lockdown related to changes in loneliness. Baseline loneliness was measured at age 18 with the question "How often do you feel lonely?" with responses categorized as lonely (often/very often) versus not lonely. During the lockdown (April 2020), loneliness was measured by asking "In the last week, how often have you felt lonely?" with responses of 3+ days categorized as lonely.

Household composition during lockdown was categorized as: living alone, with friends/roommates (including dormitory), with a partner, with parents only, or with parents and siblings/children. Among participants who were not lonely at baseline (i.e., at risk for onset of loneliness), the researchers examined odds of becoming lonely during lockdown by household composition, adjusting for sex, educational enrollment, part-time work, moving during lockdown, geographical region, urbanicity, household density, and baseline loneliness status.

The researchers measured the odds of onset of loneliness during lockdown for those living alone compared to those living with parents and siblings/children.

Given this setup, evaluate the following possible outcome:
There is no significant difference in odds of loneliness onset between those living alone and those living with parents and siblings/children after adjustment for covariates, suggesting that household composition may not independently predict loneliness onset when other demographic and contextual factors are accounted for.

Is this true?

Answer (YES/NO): NO